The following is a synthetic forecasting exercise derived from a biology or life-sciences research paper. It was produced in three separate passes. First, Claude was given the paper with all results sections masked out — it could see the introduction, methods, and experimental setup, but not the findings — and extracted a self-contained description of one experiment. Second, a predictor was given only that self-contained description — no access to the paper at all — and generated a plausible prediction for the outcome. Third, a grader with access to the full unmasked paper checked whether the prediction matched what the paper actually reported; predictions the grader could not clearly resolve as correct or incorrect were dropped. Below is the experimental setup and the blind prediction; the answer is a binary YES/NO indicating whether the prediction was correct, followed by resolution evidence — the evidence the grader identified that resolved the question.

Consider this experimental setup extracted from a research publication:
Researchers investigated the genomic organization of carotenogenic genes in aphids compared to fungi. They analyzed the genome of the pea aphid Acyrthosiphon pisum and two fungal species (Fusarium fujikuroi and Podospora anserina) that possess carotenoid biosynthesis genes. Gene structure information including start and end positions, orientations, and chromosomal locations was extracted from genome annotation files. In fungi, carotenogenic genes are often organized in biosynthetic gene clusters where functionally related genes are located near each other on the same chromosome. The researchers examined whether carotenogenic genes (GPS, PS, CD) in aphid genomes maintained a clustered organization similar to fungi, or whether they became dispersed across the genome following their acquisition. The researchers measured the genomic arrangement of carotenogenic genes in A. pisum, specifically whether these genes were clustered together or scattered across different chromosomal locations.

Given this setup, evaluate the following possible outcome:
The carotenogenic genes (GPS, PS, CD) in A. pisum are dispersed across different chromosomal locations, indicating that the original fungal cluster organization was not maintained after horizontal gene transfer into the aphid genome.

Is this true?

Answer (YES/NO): NO